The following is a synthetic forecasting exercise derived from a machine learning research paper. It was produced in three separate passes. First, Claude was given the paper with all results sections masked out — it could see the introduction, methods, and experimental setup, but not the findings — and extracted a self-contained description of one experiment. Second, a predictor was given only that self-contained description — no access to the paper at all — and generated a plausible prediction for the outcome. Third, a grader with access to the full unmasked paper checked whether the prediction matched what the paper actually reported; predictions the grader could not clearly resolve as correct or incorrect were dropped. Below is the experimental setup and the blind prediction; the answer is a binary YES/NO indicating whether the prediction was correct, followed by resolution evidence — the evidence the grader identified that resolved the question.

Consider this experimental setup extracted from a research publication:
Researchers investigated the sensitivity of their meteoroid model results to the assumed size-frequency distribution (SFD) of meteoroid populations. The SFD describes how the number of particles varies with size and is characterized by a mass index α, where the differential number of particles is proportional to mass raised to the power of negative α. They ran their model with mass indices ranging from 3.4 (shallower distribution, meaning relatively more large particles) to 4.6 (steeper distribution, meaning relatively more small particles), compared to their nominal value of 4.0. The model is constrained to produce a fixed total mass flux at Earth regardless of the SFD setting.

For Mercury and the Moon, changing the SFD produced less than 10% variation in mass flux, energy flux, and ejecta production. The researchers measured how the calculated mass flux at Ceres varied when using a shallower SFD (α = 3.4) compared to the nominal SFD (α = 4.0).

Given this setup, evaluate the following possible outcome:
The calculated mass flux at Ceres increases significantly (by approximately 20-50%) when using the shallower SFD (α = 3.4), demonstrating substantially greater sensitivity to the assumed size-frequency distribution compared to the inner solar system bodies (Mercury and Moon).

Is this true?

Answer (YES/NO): YES